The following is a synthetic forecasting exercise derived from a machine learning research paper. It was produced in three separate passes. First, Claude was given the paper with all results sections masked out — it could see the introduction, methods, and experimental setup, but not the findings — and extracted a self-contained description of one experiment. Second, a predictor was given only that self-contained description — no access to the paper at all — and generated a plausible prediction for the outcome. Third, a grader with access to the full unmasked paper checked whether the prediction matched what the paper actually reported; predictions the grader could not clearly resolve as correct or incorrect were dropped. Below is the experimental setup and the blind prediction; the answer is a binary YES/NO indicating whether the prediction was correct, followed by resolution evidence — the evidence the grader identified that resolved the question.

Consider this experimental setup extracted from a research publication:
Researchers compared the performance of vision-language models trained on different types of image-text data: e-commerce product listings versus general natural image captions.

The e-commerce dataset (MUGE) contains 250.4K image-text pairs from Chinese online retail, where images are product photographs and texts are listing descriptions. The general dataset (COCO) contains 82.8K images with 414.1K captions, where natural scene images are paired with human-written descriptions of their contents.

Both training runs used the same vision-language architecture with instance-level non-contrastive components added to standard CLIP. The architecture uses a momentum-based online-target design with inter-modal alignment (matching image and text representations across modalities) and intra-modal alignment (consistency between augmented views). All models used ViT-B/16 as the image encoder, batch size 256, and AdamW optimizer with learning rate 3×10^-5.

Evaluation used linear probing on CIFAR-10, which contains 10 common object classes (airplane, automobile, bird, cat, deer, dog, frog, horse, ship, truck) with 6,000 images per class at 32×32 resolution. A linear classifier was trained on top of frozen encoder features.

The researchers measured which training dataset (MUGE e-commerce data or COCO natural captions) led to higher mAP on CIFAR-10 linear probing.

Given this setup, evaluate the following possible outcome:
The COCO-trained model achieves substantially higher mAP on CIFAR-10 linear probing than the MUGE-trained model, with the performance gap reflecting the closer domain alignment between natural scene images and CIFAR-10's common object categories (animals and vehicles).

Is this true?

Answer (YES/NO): NO